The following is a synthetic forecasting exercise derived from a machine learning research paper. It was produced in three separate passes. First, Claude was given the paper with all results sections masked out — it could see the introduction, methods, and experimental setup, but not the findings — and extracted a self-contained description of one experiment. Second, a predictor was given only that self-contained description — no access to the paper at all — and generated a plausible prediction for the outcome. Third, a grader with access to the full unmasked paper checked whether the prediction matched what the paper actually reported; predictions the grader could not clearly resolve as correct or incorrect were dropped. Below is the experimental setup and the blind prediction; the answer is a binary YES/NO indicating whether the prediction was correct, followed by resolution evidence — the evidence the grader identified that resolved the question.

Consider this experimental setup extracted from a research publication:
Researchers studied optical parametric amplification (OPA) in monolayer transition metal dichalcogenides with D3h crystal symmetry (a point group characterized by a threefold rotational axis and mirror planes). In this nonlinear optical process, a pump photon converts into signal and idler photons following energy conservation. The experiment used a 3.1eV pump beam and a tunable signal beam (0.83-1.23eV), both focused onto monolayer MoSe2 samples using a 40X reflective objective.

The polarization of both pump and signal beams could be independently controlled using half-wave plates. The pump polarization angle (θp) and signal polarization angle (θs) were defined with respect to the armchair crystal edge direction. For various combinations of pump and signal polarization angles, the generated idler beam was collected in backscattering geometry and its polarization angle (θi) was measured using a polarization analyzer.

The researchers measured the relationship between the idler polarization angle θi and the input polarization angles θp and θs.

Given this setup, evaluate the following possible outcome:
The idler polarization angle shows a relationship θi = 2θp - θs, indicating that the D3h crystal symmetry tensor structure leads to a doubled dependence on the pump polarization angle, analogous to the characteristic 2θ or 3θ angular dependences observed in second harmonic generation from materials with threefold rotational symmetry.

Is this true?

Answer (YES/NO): NO